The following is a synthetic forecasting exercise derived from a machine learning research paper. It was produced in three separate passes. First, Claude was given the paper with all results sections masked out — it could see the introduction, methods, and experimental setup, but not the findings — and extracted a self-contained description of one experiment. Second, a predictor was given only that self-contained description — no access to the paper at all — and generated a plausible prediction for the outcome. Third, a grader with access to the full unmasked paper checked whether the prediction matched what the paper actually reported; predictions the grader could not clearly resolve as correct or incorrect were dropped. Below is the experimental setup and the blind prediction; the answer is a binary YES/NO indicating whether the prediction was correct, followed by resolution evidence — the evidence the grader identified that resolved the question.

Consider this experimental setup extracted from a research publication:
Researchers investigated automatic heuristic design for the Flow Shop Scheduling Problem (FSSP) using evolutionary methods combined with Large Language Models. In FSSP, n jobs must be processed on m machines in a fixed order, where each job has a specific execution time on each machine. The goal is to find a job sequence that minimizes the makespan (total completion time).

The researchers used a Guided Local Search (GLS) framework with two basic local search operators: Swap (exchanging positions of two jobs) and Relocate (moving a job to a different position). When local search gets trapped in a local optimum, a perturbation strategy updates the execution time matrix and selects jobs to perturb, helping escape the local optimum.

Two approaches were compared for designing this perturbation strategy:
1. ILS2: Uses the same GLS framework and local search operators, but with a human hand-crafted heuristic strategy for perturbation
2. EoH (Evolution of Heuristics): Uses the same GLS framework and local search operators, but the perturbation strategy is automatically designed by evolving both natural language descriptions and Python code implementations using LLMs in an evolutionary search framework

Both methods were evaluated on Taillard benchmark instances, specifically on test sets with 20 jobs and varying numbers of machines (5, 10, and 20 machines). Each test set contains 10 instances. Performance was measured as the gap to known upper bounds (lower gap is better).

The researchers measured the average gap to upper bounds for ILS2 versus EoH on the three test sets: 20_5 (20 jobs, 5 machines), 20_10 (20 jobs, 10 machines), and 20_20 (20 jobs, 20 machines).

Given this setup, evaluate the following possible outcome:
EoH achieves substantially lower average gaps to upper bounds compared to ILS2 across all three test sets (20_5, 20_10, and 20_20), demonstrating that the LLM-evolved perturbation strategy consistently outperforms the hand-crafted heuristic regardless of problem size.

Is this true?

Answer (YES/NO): NO